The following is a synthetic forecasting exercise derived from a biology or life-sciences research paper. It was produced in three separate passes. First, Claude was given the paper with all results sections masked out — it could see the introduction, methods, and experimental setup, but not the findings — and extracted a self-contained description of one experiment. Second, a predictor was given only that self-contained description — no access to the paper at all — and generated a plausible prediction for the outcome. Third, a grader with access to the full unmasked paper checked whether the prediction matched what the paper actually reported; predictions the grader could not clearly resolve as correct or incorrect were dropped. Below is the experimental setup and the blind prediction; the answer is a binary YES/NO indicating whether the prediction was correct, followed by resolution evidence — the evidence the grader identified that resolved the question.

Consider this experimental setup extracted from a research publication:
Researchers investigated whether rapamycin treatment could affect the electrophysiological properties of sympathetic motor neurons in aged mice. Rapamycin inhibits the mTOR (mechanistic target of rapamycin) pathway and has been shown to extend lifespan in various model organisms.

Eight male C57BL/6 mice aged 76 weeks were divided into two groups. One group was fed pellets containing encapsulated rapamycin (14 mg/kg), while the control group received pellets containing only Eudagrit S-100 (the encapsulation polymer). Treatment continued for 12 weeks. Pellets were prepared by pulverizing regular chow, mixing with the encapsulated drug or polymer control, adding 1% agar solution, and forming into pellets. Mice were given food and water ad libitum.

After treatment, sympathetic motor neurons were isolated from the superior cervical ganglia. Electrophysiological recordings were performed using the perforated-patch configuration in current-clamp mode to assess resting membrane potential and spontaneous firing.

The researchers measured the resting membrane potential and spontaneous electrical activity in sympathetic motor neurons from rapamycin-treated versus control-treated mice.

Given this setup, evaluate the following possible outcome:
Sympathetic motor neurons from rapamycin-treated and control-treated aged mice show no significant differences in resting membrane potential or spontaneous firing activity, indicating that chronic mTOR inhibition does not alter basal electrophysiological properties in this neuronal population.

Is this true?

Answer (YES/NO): NO